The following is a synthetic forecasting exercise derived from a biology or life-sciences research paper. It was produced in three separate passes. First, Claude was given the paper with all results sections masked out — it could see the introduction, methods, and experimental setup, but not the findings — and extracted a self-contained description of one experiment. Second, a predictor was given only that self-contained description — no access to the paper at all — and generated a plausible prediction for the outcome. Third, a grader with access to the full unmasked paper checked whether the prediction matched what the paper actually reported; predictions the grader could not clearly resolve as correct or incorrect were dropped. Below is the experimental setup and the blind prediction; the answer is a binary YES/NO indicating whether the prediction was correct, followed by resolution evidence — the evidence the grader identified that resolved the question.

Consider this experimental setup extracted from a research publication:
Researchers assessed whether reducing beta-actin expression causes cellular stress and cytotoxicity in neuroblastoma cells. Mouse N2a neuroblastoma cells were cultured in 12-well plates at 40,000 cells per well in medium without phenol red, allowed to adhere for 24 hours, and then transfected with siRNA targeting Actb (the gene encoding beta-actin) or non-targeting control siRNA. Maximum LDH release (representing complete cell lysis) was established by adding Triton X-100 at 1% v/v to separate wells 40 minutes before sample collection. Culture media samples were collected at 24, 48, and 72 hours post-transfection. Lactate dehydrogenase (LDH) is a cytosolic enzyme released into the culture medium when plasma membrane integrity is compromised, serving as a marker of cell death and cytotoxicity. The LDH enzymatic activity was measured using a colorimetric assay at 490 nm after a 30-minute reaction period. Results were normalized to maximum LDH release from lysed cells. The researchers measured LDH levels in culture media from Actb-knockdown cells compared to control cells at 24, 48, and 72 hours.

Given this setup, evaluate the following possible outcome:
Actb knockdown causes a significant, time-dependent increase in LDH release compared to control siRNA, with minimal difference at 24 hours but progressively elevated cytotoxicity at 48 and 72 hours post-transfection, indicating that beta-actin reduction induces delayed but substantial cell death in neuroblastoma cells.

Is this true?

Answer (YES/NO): NO